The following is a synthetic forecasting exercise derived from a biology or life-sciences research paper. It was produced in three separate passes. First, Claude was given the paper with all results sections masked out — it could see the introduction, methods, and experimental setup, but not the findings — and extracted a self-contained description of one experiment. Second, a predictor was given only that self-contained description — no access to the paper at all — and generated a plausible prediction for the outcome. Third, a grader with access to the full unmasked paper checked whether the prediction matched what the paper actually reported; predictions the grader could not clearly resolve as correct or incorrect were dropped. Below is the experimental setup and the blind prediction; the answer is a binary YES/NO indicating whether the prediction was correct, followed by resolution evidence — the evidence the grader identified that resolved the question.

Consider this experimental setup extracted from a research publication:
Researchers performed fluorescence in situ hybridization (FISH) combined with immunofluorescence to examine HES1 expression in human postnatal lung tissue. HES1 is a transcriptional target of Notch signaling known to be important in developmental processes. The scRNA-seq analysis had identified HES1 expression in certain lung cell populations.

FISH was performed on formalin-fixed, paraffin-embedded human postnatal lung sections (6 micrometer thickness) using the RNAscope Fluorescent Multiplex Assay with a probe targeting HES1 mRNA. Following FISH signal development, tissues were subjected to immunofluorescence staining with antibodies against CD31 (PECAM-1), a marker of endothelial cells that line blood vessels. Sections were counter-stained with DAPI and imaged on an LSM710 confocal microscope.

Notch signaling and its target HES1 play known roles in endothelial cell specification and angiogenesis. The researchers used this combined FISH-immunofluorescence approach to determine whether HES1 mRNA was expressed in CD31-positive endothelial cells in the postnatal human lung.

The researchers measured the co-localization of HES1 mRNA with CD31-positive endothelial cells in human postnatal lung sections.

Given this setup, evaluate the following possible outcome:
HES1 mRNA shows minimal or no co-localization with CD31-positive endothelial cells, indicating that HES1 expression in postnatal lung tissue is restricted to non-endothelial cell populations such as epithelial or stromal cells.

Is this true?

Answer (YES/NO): NO